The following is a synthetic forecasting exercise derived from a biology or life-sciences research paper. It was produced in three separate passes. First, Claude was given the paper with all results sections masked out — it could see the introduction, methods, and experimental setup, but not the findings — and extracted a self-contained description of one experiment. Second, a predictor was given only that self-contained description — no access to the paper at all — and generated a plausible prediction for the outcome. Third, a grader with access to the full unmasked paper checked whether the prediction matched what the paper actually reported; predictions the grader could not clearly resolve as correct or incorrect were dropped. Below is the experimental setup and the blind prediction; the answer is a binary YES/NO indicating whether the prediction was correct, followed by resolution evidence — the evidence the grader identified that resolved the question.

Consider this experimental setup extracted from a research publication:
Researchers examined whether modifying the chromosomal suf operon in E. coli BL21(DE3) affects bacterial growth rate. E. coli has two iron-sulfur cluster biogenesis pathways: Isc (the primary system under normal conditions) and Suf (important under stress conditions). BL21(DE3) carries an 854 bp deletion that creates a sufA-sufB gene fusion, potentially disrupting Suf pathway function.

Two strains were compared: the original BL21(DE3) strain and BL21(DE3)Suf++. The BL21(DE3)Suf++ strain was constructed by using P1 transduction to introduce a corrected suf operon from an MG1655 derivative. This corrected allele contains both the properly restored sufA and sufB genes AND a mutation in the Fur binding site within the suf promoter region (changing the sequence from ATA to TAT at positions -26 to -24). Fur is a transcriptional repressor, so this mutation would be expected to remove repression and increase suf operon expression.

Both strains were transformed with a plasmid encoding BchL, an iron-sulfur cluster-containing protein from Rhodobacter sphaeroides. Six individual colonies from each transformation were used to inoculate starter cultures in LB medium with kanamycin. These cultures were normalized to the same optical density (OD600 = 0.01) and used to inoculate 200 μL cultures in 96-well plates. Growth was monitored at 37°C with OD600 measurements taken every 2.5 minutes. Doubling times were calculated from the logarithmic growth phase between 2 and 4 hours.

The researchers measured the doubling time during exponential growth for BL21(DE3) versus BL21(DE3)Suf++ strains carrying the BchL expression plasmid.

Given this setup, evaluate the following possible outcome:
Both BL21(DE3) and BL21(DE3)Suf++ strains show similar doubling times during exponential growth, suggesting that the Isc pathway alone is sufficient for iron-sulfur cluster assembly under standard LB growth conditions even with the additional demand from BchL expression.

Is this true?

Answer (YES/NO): YES